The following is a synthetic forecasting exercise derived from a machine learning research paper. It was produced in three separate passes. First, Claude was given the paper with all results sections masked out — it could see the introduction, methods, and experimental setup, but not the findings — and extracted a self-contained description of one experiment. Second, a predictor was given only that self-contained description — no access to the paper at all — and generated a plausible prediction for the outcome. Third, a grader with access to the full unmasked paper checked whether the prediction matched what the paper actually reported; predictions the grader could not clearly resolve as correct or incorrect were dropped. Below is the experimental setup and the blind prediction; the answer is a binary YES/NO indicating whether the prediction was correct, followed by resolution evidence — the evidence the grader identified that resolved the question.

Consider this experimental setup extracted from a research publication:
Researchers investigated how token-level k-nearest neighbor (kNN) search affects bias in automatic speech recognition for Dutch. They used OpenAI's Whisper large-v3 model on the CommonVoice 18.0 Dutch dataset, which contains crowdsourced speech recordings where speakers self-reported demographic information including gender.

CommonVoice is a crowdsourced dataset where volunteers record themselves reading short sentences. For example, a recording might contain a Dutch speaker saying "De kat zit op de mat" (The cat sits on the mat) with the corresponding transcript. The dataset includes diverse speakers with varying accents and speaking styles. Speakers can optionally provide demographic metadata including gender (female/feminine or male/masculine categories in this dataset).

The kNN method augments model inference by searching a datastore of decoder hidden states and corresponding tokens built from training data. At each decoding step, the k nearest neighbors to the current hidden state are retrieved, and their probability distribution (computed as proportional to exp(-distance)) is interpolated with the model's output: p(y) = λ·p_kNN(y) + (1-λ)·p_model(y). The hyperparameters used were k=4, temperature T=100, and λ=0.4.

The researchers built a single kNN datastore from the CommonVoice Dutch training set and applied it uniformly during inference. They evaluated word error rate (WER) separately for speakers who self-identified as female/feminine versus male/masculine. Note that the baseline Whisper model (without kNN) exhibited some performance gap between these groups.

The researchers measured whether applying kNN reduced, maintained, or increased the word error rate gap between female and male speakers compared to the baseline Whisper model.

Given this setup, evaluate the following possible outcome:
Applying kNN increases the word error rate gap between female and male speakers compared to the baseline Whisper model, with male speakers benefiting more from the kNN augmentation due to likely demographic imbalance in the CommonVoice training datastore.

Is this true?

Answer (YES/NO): NO